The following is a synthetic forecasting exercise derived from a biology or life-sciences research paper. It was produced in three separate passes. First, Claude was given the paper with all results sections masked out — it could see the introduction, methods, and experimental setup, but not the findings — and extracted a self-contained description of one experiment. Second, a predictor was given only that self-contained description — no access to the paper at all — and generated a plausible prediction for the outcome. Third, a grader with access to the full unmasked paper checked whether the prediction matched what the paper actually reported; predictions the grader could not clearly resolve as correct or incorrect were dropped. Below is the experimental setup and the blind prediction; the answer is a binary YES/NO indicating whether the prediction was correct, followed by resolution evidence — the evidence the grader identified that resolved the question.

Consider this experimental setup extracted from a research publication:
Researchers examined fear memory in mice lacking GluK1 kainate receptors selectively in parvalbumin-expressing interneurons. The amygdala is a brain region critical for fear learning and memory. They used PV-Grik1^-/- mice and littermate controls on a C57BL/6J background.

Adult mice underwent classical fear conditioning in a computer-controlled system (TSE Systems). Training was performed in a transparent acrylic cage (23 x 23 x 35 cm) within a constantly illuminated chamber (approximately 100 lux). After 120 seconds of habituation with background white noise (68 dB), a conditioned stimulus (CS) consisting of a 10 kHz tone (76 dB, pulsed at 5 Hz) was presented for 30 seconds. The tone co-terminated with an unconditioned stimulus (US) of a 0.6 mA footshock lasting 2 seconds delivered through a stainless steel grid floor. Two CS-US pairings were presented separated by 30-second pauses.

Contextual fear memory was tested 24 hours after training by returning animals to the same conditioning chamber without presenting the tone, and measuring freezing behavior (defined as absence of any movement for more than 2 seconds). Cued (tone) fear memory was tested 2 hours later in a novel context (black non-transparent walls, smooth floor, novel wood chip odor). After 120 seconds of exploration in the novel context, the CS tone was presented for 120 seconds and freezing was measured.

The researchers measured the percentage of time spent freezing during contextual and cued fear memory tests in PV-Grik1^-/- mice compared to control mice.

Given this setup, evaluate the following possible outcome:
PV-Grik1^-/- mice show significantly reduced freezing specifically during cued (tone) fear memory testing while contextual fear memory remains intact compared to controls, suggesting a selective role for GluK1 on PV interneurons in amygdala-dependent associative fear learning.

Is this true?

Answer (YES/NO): NO